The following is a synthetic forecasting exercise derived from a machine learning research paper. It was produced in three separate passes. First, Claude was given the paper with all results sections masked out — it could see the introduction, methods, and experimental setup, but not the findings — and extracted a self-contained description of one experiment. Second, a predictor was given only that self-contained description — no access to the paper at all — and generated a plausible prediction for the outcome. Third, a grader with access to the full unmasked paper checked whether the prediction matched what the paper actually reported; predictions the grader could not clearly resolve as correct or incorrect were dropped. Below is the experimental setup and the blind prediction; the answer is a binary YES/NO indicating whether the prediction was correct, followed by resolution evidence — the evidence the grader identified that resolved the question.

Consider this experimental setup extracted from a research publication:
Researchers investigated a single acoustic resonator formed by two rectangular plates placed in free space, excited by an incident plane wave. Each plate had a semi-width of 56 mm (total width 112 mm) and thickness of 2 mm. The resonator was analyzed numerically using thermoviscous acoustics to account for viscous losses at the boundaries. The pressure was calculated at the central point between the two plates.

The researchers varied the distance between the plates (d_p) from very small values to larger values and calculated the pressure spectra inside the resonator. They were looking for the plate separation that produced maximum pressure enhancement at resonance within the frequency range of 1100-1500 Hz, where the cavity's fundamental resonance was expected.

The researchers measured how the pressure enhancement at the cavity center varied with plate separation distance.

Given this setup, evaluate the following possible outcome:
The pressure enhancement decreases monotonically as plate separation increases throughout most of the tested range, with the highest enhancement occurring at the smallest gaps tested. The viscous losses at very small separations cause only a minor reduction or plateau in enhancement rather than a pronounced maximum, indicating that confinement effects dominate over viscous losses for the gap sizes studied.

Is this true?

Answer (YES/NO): NO